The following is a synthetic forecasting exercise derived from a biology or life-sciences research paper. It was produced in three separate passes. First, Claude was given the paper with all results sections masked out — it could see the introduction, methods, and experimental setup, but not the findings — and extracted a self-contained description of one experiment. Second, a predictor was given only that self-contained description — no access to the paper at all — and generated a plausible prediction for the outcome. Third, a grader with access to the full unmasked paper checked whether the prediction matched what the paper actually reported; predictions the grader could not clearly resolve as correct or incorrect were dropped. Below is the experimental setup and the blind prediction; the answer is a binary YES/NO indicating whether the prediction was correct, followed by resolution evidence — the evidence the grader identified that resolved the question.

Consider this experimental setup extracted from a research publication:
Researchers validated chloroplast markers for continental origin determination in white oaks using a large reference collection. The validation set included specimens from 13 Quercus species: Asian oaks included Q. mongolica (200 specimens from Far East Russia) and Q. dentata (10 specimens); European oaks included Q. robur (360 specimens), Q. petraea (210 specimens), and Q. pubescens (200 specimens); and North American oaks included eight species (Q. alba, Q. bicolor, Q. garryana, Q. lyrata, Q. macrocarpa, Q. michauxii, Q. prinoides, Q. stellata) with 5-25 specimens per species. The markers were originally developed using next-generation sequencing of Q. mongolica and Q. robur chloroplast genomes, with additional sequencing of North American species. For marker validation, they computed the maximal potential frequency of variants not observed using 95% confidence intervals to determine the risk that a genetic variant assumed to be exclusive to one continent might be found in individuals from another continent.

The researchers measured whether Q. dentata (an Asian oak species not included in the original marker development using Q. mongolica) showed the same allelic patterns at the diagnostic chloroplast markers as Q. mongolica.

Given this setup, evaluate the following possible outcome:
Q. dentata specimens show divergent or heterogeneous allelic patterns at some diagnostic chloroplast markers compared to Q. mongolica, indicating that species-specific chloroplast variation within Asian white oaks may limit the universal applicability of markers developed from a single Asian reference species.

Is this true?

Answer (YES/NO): NO